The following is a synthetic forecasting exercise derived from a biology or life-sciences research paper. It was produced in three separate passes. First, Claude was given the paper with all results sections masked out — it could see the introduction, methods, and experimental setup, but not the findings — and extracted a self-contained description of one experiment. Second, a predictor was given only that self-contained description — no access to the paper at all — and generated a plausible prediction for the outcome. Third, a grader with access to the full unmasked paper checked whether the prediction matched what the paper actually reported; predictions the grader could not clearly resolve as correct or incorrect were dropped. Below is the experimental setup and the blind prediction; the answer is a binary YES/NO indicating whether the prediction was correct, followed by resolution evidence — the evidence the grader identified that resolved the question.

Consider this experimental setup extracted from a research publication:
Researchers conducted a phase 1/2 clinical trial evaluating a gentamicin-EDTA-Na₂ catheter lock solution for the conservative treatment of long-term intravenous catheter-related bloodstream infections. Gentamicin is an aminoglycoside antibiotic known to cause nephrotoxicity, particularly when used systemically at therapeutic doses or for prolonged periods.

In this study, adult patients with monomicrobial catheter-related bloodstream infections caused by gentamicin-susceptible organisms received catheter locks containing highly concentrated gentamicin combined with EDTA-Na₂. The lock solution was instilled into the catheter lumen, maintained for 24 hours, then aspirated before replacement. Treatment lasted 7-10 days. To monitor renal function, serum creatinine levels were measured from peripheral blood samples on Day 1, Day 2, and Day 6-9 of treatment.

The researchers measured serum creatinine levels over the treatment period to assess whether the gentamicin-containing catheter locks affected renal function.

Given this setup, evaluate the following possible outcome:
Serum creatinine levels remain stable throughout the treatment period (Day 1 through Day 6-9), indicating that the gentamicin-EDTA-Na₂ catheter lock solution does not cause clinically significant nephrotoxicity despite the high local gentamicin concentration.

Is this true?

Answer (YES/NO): NO